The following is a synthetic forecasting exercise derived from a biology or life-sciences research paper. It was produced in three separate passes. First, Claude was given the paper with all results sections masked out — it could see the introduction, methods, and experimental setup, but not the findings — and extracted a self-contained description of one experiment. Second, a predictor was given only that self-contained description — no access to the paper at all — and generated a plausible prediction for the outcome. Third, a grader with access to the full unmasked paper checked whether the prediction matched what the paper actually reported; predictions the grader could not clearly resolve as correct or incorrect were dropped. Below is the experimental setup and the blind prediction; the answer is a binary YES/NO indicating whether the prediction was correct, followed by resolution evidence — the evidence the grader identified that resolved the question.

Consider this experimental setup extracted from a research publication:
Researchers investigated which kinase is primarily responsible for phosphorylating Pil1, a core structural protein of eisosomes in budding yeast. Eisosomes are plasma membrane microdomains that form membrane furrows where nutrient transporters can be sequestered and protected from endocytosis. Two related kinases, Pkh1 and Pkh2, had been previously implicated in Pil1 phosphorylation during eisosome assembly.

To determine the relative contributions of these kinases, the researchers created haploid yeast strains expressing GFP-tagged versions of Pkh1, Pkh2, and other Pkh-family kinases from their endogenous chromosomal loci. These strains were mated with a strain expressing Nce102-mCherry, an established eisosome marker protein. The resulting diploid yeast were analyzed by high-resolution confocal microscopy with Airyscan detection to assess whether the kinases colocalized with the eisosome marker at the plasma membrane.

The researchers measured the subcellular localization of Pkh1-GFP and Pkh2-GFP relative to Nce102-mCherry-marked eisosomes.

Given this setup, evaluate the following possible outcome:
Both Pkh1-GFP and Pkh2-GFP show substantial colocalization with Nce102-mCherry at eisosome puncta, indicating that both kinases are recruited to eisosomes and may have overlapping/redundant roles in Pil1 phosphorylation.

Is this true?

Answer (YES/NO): NO